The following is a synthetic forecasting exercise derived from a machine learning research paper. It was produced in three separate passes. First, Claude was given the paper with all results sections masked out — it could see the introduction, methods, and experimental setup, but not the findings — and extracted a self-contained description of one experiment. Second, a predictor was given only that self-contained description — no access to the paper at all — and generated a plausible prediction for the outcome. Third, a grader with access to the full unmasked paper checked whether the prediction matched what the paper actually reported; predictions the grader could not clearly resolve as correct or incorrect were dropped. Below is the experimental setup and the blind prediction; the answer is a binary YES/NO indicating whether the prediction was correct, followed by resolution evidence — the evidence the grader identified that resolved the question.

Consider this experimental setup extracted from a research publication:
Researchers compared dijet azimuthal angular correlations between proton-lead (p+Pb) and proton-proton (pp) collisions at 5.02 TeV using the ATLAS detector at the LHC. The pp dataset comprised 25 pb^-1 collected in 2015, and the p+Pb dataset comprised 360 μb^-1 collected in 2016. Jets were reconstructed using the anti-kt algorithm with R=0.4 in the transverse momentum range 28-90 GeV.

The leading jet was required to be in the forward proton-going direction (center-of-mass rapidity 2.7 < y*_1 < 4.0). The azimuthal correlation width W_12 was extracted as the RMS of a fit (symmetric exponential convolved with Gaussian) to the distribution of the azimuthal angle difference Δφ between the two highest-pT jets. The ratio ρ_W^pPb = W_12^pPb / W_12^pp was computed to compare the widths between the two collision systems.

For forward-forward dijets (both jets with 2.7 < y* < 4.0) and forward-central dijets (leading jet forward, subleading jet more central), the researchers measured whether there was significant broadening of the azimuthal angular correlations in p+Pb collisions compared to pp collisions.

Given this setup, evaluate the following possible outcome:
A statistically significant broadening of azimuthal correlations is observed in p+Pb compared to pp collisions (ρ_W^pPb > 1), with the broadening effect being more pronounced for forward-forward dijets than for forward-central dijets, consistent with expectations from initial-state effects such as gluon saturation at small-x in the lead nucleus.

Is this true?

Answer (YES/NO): NO